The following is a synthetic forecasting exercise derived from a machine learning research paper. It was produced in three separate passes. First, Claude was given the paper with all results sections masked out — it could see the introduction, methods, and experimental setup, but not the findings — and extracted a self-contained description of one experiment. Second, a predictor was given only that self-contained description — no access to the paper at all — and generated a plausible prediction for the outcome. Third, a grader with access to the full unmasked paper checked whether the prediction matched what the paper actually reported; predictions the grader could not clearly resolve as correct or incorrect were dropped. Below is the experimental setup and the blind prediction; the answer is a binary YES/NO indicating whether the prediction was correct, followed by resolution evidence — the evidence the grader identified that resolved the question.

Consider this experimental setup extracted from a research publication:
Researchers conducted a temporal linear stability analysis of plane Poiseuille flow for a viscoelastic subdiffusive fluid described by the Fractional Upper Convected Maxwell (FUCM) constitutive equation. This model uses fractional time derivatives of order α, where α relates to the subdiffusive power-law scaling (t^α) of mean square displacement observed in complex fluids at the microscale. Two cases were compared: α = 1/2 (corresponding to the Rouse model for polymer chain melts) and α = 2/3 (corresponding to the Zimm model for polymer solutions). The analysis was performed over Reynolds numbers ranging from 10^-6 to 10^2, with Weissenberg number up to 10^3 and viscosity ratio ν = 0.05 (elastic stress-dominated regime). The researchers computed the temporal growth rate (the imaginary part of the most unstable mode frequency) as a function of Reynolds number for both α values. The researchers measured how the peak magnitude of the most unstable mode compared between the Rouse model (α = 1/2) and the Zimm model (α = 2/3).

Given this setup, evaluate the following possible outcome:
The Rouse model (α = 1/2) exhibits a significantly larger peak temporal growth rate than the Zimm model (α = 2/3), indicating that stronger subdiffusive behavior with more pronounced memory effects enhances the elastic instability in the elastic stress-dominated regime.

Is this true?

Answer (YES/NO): NO